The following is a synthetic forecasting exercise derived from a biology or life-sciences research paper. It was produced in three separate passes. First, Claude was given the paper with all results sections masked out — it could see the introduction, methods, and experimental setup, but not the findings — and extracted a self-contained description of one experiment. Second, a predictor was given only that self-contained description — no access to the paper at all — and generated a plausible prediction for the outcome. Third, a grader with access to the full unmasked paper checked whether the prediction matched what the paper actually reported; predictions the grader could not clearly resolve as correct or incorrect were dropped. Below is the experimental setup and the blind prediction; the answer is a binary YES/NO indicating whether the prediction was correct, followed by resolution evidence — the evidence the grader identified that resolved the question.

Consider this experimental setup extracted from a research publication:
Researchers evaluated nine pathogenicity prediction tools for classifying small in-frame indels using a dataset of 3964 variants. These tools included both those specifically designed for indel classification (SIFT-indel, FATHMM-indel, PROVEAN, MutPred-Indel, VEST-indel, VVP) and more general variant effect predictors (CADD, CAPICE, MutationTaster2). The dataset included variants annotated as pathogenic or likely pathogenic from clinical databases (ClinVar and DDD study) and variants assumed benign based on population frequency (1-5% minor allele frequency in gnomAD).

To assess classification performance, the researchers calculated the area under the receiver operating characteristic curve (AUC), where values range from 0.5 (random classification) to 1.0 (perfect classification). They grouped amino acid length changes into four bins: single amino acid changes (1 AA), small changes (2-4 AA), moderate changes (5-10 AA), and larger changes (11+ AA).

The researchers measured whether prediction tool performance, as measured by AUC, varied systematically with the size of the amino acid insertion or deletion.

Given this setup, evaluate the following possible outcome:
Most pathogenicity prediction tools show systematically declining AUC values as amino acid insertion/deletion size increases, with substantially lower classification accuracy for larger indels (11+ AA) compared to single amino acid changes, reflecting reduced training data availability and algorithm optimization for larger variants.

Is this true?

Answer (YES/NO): NO